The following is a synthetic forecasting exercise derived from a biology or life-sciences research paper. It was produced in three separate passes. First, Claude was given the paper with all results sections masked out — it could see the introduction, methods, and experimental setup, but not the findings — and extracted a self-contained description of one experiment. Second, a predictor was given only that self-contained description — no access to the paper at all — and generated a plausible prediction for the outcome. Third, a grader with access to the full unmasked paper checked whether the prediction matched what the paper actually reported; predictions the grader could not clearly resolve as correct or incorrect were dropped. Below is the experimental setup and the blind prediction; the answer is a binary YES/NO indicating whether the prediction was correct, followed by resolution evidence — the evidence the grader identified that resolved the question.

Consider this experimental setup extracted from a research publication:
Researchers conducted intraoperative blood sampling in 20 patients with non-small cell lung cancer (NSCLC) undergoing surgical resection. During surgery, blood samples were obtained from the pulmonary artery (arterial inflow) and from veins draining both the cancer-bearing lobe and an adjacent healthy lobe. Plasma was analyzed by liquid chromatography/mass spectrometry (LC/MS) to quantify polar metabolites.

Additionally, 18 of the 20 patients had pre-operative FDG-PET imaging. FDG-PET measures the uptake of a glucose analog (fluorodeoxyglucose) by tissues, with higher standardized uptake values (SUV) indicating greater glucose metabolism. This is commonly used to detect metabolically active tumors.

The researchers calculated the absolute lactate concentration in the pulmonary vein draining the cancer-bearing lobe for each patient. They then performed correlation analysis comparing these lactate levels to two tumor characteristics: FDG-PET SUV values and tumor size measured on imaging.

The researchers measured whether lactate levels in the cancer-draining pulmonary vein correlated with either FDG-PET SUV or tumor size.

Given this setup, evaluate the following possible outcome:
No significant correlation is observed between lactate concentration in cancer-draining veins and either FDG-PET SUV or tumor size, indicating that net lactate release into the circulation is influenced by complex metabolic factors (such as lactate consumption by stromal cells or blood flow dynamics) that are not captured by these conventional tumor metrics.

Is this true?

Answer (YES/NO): NO